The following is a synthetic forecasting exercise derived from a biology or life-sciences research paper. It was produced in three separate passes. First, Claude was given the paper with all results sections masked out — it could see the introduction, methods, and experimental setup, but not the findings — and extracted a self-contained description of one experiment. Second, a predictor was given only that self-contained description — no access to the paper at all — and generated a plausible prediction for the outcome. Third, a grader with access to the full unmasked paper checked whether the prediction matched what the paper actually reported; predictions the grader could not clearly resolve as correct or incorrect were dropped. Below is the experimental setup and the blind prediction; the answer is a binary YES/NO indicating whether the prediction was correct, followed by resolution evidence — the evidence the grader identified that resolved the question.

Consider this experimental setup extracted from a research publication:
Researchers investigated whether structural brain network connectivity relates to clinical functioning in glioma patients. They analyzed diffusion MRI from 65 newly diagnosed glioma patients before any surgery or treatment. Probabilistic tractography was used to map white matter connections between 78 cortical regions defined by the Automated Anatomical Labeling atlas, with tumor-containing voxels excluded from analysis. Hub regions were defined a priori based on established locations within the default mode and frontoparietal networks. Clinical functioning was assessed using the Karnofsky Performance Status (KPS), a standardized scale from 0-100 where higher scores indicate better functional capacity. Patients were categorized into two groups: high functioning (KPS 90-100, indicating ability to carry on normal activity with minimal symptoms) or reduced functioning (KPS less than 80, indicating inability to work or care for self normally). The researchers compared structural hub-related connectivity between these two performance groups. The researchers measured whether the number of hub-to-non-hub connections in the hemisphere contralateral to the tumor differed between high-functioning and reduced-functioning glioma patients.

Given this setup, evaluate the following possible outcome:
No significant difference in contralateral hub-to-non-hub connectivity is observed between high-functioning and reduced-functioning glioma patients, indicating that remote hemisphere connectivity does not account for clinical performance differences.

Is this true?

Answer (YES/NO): NO